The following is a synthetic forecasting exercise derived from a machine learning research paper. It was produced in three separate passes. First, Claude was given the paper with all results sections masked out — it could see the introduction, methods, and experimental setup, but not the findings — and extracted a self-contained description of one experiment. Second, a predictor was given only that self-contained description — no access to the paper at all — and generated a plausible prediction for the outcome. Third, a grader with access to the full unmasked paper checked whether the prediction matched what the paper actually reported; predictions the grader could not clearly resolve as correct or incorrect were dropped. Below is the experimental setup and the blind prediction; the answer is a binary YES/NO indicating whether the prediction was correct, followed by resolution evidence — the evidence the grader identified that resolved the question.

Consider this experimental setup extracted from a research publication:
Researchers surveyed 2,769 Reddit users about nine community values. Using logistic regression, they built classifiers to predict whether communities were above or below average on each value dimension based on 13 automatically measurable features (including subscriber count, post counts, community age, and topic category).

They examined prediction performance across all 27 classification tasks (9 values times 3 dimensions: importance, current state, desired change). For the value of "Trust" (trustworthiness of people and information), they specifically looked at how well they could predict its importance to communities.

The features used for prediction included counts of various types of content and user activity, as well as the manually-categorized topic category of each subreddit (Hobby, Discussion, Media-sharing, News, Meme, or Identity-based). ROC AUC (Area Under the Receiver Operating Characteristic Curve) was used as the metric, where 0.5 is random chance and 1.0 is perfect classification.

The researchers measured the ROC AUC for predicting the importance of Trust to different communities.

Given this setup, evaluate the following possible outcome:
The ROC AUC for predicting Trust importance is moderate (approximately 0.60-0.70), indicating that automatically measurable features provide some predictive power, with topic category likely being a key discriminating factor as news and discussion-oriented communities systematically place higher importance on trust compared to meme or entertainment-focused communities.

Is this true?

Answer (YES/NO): NO